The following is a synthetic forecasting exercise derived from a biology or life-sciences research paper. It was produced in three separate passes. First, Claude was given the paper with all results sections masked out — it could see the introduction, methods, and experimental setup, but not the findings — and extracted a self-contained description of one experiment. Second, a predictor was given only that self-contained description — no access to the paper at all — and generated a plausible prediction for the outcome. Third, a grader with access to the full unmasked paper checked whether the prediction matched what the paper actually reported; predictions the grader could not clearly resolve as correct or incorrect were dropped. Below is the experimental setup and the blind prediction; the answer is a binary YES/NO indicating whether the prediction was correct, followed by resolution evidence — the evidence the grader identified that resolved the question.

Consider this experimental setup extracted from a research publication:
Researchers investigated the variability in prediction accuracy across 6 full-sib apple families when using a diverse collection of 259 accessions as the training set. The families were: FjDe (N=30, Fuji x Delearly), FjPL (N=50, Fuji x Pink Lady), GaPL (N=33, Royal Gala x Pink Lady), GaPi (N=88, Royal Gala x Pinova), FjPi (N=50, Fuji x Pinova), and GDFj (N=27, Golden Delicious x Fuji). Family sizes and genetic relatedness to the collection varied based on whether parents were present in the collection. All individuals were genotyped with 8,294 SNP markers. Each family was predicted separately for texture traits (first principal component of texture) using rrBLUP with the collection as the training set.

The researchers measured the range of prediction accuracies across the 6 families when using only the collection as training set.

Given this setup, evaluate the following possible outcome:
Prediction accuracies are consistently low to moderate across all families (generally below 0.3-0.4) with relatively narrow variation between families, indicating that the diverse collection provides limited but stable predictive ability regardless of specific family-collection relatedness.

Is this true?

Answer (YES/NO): NO